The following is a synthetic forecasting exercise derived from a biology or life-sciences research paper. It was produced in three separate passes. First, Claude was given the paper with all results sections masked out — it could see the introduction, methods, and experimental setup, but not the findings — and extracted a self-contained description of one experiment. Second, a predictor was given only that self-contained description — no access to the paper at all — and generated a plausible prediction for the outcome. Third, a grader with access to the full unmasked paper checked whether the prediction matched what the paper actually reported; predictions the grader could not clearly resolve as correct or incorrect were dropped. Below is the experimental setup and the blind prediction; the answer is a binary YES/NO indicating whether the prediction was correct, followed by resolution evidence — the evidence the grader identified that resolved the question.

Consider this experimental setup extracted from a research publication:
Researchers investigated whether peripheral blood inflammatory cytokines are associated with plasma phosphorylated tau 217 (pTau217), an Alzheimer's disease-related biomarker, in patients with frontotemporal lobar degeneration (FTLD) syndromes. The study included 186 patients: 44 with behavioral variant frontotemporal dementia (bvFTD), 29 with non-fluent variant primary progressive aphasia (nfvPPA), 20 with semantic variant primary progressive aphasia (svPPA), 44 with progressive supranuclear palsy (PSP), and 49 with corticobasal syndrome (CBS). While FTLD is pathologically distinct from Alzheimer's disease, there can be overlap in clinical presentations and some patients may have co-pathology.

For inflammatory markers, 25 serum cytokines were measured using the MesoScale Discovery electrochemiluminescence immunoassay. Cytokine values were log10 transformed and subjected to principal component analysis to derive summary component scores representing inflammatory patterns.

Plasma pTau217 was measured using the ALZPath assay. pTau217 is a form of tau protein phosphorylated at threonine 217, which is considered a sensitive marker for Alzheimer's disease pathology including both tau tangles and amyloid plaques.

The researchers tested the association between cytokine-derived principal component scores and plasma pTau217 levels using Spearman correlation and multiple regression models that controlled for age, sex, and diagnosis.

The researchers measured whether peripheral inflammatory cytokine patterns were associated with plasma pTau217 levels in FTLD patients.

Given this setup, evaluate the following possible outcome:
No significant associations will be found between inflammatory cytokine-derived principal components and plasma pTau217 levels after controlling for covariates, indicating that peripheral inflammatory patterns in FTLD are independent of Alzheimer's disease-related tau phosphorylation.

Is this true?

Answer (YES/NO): NO